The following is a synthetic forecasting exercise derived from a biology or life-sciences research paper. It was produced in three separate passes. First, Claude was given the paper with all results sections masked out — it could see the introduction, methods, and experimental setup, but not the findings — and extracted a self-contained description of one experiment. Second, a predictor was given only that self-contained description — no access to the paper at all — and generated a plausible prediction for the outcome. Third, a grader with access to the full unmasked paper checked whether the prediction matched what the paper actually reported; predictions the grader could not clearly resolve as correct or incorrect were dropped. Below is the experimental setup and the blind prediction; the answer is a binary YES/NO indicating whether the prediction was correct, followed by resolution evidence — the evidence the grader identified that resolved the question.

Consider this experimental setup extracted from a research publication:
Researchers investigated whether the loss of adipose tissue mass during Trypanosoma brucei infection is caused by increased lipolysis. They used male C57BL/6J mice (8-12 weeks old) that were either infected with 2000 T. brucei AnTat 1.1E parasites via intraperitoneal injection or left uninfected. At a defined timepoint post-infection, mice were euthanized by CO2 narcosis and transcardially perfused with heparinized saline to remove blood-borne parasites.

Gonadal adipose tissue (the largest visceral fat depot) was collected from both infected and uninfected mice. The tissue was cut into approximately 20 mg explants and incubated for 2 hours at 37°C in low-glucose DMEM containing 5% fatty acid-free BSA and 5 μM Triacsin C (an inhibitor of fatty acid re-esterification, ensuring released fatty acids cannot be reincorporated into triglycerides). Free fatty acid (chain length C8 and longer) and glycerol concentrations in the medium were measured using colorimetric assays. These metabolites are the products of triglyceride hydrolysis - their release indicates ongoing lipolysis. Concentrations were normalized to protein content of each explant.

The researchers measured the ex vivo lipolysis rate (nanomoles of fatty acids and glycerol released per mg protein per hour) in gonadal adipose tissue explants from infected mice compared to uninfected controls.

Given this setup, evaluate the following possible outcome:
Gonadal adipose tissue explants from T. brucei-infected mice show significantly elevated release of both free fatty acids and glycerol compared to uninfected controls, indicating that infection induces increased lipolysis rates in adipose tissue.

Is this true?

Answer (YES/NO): YES